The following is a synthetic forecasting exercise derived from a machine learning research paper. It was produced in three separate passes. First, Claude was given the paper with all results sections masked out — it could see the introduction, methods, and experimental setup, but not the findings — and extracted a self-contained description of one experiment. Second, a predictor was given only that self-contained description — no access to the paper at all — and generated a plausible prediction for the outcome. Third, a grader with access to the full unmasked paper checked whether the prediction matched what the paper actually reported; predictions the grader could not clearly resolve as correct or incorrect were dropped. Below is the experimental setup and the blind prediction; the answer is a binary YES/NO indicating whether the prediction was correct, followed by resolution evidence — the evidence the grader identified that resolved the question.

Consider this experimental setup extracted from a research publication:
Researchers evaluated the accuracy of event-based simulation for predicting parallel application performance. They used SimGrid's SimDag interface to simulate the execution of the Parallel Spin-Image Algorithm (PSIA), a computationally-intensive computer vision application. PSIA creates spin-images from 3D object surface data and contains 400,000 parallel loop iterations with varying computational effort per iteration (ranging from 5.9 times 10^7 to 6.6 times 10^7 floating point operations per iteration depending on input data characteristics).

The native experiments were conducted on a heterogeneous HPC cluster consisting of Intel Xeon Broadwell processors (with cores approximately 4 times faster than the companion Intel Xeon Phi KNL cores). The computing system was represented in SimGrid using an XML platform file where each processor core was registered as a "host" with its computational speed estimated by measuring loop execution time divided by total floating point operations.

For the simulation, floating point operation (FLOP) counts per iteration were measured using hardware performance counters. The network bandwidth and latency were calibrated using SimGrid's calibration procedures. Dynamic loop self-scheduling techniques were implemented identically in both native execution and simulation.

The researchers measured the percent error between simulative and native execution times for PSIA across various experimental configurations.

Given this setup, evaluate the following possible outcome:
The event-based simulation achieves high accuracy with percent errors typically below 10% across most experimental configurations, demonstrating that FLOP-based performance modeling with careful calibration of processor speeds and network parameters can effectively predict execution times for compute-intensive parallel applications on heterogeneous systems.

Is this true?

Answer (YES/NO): YES